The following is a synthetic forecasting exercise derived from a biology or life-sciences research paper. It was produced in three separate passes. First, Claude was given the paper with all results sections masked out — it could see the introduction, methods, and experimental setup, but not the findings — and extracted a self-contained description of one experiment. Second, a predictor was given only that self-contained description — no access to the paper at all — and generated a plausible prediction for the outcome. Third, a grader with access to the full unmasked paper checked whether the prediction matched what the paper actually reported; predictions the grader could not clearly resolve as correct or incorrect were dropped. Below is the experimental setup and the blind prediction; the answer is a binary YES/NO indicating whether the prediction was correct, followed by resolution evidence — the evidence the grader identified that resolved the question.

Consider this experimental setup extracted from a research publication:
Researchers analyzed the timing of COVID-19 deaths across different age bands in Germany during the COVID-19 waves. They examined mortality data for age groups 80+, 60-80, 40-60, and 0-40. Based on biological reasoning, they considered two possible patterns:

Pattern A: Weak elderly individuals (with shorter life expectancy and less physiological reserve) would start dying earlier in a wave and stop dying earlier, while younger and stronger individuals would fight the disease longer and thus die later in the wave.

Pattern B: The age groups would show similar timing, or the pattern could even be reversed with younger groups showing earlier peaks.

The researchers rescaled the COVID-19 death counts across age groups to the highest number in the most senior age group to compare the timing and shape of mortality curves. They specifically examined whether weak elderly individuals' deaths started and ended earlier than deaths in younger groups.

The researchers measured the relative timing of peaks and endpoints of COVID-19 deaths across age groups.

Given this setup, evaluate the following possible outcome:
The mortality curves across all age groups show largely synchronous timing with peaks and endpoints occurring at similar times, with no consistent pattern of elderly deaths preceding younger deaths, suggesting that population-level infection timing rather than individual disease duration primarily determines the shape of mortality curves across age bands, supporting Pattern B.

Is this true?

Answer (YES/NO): YES